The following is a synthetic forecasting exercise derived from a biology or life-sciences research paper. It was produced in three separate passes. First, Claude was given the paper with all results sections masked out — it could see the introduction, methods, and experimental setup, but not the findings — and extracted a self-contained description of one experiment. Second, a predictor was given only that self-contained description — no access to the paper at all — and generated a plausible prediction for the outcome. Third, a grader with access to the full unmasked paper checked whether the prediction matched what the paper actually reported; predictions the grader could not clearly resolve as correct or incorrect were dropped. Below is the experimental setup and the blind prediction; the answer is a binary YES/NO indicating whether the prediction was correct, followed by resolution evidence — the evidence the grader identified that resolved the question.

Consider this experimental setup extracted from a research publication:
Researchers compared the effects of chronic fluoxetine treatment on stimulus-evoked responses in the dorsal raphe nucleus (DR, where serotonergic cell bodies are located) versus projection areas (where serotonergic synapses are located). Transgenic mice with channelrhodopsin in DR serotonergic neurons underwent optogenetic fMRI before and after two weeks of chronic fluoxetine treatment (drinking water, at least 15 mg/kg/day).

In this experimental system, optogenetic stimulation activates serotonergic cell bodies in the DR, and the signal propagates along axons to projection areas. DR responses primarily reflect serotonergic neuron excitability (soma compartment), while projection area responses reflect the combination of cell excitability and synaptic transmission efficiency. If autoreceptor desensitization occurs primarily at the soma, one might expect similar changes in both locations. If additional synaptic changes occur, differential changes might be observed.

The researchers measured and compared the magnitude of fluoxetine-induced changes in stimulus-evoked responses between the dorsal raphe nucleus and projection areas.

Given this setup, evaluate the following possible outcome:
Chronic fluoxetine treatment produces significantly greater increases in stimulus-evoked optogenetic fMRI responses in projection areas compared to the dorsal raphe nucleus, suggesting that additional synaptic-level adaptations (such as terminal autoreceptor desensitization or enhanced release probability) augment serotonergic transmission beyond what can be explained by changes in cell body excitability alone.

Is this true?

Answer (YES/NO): NO